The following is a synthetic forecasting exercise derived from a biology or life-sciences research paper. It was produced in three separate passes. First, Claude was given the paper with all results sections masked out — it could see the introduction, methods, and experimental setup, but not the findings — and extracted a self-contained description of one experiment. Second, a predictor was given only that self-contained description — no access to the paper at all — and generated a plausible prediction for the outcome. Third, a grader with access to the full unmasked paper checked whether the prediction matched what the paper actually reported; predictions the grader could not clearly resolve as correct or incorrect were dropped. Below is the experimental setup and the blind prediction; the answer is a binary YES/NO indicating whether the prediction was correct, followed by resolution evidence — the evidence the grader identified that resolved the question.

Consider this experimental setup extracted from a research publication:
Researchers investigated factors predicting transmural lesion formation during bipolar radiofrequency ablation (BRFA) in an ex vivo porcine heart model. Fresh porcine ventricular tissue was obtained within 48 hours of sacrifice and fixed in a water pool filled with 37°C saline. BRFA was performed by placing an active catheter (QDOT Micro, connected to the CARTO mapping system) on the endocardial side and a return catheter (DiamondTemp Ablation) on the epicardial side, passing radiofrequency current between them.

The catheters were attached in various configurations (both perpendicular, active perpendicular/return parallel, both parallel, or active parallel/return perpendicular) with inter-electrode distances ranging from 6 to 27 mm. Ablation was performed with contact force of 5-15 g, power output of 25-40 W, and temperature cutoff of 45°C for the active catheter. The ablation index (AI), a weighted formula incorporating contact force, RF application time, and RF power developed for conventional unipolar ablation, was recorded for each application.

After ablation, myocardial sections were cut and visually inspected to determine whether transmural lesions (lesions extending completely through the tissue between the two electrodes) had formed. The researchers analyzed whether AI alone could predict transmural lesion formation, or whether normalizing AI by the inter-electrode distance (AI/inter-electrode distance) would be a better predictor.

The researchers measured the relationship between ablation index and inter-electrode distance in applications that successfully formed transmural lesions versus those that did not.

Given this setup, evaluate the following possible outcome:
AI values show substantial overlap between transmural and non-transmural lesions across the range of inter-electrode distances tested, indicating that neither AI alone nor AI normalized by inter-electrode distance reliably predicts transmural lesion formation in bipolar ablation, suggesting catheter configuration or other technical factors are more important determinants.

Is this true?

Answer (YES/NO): NO